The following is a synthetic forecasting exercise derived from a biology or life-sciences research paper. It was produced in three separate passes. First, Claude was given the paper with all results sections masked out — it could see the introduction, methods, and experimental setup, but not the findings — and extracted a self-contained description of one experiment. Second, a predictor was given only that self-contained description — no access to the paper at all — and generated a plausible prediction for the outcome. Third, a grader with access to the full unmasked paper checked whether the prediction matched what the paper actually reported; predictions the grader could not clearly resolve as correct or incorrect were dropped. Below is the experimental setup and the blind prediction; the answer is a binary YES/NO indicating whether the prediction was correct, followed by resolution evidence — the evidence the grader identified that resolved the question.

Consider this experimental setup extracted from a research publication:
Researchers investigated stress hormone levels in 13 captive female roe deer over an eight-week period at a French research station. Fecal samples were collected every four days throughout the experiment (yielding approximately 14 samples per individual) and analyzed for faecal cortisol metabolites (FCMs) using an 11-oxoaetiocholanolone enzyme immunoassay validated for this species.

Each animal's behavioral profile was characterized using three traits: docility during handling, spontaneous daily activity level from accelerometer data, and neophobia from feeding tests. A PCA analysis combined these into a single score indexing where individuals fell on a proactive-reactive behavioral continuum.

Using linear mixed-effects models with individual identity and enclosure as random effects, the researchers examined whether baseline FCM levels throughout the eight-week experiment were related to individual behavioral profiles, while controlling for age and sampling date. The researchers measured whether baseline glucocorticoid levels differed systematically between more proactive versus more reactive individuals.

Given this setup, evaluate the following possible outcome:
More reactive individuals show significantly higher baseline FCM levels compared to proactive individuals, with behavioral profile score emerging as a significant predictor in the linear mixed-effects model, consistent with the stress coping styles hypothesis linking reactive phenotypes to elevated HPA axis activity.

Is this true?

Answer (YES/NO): YES